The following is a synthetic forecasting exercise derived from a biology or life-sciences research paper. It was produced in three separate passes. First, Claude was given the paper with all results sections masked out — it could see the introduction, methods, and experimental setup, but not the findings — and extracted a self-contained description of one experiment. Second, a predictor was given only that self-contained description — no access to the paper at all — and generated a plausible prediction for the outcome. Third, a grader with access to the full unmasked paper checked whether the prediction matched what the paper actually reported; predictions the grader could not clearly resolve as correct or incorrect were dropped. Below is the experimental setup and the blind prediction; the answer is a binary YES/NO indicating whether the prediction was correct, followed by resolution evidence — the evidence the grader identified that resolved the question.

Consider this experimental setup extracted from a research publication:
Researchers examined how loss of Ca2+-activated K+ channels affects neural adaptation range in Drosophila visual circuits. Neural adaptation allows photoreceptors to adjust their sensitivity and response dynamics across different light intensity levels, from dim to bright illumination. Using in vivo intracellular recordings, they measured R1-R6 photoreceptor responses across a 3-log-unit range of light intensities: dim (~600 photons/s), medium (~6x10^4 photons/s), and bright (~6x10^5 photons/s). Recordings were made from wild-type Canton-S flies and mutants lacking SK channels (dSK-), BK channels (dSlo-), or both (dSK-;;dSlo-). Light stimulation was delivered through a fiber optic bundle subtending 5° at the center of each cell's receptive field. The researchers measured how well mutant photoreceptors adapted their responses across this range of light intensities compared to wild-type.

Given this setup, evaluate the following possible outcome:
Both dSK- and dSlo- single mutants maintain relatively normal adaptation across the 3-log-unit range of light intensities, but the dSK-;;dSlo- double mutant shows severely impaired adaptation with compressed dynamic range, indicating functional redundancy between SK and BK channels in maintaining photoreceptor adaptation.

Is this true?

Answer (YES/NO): NO